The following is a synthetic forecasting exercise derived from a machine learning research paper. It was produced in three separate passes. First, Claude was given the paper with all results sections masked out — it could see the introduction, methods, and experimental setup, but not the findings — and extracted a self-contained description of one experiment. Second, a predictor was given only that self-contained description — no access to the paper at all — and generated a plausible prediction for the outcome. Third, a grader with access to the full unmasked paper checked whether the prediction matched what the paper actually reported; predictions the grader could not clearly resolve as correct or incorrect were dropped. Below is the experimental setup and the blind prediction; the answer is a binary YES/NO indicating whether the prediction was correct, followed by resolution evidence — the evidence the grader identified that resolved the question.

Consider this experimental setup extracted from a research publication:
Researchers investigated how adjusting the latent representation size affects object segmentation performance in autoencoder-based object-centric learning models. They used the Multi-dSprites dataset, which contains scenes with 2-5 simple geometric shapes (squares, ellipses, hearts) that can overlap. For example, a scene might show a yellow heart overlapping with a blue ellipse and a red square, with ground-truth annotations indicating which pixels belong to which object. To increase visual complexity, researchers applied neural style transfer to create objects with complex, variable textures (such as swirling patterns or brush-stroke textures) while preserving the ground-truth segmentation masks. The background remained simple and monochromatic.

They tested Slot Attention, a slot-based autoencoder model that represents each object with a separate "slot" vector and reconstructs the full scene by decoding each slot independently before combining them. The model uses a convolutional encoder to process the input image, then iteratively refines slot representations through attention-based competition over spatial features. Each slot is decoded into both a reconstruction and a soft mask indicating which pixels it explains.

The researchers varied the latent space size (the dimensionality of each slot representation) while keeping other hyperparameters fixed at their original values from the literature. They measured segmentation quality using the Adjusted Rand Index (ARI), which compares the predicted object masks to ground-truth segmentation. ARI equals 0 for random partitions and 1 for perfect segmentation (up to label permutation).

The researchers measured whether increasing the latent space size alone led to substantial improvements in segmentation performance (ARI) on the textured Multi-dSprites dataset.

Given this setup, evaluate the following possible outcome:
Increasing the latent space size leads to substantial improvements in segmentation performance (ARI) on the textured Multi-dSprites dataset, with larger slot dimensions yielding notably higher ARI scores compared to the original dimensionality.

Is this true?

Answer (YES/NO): NO